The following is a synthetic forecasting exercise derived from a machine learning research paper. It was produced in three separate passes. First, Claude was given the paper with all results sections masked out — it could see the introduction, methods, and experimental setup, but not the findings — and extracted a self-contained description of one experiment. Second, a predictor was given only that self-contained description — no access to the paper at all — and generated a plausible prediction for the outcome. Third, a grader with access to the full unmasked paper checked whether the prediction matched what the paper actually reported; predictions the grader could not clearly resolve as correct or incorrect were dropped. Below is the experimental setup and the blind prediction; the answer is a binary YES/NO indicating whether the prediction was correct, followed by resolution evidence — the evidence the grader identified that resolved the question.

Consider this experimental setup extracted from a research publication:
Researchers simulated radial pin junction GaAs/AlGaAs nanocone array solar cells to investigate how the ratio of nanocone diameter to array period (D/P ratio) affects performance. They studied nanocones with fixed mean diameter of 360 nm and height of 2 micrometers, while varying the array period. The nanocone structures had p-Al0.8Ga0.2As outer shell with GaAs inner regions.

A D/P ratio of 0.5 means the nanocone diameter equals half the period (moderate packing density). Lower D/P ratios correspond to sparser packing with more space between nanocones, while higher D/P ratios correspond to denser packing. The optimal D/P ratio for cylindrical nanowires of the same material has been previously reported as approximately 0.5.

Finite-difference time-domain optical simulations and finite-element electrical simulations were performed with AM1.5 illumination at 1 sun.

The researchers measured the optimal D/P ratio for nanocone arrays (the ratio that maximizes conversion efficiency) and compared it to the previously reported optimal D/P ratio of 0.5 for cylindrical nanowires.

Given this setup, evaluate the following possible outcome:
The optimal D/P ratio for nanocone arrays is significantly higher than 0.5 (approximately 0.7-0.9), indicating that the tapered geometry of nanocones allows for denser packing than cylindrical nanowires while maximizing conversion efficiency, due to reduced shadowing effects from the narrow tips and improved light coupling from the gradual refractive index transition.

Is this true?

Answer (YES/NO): NO